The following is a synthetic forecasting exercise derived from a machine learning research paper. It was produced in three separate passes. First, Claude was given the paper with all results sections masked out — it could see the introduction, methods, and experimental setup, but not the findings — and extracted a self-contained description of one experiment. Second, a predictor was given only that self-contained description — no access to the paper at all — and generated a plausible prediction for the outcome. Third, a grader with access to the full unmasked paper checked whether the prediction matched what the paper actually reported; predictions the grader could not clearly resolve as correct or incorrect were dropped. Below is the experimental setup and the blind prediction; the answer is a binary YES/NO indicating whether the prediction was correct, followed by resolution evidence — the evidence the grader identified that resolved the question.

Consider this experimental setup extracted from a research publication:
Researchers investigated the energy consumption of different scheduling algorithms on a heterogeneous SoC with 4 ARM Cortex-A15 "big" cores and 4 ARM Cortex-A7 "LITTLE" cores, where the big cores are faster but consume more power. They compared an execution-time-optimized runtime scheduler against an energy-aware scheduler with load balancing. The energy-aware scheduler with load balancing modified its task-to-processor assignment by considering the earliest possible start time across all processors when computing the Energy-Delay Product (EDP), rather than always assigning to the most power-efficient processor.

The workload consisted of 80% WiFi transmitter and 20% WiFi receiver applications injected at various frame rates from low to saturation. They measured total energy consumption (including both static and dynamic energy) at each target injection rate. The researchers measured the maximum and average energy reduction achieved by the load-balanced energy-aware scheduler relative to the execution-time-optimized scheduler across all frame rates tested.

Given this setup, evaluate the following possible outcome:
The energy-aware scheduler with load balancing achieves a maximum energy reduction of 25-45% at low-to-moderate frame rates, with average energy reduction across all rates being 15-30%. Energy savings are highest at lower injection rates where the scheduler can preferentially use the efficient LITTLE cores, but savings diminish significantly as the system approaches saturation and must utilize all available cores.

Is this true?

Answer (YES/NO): NO